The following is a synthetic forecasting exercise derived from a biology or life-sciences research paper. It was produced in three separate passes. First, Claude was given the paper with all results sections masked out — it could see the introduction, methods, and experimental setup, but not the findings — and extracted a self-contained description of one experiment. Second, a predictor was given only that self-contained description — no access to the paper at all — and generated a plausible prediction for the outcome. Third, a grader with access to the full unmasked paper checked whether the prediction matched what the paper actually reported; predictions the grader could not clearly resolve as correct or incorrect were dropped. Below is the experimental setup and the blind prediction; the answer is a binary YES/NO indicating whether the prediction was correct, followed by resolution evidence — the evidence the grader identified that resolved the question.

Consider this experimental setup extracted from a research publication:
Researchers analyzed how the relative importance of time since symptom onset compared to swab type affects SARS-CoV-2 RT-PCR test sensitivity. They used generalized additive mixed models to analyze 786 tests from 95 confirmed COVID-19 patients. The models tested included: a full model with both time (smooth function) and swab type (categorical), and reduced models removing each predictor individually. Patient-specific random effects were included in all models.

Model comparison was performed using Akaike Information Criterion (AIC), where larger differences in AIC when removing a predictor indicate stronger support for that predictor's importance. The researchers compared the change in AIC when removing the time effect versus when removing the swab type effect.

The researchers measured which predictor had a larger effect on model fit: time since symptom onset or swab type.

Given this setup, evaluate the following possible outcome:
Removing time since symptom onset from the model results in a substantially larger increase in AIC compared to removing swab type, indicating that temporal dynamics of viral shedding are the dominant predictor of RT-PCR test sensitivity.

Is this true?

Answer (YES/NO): YES